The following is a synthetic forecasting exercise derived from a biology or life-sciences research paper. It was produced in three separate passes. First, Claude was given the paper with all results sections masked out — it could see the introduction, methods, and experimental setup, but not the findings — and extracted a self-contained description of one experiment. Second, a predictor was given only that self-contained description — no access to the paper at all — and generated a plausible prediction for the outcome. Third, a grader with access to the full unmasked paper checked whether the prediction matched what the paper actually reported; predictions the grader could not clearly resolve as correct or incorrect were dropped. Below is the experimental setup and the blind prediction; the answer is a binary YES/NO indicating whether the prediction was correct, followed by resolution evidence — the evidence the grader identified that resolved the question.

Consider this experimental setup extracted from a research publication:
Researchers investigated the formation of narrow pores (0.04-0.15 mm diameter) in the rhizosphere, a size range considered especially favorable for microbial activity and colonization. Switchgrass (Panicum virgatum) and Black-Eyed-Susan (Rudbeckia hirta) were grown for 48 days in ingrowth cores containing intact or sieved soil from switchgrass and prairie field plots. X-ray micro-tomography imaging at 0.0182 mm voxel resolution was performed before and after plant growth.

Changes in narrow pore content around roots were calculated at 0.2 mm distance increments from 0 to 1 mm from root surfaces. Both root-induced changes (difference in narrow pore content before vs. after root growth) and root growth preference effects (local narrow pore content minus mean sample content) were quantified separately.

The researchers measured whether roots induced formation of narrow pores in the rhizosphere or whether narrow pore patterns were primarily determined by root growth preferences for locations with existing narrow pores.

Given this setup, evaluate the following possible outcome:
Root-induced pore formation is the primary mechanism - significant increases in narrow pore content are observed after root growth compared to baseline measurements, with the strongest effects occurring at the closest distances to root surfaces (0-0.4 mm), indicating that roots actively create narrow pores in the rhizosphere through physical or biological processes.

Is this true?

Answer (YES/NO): YES